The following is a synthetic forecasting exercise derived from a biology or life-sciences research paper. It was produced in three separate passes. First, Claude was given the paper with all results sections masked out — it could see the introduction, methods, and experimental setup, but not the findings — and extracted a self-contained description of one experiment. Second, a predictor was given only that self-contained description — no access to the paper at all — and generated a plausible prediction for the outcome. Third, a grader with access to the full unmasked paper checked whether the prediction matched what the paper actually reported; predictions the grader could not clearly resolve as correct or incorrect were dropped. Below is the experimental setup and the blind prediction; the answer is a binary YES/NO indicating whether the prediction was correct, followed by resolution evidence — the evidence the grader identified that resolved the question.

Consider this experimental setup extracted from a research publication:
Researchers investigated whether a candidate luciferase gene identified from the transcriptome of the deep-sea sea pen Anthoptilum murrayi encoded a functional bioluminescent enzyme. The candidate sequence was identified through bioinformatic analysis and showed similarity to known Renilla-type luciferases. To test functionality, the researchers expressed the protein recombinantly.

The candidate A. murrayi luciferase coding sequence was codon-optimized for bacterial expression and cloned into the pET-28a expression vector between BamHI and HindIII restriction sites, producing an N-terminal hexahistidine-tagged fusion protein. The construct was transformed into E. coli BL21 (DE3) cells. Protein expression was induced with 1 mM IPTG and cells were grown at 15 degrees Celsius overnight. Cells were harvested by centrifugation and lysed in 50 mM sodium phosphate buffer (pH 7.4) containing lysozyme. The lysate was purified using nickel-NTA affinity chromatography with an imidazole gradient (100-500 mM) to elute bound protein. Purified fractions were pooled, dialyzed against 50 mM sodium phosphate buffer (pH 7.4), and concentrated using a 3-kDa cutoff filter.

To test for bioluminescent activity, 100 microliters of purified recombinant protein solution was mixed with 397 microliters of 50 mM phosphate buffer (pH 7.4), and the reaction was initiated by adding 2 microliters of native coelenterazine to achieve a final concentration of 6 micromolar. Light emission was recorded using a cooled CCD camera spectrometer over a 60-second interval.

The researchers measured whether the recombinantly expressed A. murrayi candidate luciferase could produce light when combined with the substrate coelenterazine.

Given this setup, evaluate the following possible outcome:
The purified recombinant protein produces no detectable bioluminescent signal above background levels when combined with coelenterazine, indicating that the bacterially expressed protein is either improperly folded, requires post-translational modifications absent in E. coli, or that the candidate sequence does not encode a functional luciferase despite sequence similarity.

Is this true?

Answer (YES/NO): NO